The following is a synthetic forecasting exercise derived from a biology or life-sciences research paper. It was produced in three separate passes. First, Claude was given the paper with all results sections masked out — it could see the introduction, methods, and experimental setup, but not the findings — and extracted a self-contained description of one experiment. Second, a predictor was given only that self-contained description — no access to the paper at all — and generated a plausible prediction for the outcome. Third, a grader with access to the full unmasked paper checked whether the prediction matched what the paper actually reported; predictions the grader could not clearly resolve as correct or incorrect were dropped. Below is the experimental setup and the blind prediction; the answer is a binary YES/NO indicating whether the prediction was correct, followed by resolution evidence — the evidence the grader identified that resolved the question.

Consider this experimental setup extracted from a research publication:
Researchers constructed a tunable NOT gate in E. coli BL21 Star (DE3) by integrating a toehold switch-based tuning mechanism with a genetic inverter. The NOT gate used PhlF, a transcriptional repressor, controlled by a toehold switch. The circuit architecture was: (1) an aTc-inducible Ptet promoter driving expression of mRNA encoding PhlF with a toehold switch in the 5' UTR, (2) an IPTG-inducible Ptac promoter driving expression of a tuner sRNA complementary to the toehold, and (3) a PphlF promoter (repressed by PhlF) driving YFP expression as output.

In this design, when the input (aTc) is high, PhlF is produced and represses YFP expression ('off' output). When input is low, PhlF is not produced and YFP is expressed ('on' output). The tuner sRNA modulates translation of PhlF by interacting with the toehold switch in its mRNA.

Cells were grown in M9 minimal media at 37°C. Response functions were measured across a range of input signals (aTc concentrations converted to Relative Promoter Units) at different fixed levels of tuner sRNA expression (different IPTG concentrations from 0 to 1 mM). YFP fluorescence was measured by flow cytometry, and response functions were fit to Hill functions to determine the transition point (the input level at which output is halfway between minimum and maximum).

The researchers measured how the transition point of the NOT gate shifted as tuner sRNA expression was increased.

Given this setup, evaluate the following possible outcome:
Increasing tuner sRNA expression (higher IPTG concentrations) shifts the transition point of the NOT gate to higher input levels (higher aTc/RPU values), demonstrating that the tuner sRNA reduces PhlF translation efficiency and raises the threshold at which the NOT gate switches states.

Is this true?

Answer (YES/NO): NO